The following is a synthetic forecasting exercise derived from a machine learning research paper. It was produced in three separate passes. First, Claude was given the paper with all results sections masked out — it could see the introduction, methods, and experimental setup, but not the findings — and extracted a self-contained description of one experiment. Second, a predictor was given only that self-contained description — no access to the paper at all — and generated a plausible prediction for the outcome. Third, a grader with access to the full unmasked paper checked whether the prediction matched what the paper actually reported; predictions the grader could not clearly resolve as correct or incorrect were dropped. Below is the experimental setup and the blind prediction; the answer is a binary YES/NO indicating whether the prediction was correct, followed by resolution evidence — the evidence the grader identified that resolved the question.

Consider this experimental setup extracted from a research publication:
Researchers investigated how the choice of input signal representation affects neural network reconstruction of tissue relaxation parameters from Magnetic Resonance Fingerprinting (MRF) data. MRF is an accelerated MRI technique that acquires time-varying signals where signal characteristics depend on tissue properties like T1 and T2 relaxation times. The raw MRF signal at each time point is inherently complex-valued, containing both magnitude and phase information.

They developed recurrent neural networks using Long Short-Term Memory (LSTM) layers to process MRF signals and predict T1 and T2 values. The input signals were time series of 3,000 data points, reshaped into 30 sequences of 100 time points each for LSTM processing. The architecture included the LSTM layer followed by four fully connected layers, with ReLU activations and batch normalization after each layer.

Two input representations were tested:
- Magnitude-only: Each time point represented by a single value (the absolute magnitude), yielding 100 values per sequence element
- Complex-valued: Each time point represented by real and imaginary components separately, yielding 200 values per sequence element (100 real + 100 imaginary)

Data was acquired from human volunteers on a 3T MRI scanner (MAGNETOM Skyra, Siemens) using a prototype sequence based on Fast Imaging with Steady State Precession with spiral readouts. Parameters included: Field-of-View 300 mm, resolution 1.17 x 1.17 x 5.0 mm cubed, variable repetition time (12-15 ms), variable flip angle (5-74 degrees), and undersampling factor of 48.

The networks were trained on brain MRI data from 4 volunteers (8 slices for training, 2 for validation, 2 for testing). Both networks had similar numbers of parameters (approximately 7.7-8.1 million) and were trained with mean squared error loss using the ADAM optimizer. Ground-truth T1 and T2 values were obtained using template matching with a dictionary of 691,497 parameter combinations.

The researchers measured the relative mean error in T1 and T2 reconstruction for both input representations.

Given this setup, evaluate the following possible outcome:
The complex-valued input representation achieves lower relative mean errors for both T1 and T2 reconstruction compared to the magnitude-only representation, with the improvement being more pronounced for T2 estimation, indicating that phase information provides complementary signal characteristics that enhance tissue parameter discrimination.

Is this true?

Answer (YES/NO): NO